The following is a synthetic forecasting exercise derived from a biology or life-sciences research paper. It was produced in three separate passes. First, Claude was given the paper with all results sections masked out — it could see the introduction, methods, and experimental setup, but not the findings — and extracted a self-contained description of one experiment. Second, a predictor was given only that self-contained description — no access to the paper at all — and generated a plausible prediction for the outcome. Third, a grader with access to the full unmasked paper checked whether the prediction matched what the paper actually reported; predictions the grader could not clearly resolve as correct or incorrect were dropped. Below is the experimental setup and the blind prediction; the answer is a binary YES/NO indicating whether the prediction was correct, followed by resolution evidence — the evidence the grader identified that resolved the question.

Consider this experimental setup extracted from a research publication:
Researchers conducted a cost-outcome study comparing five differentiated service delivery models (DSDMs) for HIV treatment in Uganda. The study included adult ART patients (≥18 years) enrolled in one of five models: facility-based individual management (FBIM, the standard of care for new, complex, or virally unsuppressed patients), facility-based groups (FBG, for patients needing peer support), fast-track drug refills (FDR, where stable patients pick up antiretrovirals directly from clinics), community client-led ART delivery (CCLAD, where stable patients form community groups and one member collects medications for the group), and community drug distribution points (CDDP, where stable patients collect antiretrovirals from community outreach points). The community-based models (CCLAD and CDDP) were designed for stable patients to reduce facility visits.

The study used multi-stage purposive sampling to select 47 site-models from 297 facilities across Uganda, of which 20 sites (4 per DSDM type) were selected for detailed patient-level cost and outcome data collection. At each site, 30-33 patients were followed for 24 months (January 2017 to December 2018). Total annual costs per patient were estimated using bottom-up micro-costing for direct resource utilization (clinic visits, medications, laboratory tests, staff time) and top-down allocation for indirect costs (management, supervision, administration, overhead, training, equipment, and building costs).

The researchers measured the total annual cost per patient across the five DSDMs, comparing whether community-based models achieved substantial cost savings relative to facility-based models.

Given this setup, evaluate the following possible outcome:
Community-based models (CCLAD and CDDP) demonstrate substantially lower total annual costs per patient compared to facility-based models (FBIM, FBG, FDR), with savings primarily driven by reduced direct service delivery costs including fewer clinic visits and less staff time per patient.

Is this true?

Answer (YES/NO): NO